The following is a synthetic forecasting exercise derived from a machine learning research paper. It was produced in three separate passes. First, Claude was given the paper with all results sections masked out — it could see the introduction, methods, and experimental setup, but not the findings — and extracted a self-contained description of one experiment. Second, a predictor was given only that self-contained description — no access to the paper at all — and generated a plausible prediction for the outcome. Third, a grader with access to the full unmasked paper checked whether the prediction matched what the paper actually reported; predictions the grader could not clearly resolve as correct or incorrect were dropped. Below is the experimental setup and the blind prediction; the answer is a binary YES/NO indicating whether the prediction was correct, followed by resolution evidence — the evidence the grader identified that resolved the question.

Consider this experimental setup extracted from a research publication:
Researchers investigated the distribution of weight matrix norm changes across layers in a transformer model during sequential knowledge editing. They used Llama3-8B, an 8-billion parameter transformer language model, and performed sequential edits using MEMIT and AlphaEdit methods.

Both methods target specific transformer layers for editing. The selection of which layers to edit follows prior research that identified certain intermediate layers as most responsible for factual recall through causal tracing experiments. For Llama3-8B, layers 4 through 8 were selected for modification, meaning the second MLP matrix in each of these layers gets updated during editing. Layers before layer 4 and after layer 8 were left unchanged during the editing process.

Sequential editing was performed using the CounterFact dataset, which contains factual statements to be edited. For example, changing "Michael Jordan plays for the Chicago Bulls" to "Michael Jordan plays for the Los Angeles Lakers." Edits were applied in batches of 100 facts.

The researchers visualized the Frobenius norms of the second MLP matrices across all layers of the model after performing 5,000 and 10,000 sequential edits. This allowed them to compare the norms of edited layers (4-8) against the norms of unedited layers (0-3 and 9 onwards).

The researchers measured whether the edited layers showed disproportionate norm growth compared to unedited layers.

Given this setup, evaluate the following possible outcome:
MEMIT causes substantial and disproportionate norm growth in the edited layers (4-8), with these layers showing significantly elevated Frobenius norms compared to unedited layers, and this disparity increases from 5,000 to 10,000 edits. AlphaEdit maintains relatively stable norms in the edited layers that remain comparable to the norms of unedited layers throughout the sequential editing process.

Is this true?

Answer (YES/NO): NO